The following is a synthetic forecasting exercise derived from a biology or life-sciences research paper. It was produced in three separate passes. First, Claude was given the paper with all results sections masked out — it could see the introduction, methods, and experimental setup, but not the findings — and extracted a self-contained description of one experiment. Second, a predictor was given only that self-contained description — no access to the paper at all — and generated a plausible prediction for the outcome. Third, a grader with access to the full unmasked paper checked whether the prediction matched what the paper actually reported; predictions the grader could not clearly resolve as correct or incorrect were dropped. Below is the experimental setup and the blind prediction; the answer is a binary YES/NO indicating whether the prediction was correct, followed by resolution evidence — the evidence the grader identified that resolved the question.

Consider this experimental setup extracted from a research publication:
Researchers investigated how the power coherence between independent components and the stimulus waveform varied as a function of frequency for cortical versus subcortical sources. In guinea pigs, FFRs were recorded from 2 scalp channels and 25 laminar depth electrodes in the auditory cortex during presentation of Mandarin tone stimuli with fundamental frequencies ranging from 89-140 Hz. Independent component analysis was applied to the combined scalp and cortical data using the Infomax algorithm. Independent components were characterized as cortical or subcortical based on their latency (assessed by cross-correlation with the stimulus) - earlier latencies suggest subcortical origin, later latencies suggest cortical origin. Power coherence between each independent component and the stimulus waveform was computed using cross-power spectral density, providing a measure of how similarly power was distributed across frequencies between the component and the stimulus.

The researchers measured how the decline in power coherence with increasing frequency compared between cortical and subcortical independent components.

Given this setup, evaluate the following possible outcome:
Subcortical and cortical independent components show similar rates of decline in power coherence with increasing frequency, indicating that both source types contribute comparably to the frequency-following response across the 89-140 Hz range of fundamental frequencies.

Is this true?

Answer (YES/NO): NO